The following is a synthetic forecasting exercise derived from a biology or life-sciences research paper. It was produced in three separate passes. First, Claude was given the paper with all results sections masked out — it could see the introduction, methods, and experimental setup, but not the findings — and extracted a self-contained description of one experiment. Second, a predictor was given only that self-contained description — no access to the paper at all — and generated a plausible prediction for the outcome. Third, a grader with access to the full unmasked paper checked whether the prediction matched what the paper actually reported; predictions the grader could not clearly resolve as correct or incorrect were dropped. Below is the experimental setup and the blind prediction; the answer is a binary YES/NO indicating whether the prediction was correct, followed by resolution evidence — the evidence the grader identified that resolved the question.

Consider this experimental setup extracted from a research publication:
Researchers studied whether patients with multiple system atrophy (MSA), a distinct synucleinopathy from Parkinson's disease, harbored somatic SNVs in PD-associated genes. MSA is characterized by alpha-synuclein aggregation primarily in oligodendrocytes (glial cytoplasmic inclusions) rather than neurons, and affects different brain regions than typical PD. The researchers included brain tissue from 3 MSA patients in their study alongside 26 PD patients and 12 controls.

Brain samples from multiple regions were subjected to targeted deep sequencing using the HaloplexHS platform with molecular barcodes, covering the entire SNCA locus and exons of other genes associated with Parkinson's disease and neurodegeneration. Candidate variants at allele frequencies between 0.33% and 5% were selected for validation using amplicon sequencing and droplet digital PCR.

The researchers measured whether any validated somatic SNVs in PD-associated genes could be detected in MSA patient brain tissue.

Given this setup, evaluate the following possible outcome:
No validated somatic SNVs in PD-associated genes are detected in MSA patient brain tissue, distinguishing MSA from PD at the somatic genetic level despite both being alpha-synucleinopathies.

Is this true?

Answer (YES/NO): NO